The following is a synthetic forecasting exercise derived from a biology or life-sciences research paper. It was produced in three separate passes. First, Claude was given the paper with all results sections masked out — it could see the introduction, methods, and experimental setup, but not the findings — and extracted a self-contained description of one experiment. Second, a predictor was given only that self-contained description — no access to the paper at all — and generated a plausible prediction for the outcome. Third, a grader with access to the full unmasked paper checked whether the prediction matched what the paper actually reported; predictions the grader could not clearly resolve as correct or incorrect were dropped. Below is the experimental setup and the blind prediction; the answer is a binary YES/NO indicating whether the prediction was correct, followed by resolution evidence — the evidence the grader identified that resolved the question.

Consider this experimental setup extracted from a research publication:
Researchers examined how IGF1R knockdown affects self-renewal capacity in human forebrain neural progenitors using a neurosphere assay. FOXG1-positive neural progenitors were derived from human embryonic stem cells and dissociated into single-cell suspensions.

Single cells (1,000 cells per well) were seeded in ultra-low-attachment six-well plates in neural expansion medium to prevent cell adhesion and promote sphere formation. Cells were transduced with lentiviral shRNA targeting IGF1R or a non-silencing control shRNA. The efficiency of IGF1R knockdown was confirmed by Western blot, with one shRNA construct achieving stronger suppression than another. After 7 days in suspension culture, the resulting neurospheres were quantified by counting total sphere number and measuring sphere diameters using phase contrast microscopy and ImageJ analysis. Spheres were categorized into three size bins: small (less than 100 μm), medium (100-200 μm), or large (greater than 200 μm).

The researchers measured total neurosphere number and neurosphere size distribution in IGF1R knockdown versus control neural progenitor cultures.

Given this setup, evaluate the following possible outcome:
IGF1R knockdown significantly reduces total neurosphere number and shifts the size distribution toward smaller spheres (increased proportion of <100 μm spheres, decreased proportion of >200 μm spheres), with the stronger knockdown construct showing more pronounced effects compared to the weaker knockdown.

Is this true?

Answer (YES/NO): NO